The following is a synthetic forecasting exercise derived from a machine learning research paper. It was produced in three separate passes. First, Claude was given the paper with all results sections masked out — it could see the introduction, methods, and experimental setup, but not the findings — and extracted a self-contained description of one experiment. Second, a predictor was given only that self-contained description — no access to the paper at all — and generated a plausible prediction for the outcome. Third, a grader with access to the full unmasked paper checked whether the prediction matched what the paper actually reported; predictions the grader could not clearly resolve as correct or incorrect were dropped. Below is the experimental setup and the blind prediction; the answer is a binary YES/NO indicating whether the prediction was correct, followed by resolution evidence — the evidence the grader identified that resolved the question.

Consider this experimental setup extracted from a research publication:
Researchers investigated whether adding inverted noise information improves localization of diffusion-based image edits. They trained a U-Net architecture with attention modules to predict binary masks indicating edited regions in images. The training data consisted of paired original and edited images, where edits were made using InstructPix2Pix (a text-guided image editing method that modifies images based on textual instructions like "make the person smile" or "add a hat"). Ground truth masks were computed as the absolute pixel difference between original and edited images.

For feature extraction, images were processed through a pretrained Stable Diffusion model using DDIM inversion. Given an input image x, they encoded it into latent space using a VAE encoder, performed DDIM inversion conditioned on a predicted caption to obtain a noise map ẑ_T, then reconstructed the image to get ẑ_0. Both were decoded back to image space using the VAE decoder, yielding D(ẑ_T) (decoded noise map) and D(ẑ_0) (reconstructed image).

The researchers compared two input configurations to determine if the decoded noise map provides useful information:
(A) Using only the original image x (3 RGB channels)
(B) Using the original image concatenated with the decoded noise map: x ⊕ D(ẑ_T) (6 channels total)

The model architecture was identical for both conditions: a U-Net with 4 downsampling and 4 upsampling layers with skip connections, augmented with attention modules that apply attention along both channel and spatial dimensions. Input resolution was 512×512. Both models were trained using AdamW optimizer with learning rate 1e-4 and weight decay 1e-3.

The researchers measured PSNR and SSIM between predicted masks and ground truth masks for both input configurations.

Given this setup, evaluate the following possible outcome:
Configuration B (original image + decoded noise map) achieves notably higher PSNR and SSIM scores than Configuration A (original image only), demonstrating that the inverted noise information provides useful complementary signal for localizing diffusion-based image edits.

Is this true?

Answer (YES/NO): NO